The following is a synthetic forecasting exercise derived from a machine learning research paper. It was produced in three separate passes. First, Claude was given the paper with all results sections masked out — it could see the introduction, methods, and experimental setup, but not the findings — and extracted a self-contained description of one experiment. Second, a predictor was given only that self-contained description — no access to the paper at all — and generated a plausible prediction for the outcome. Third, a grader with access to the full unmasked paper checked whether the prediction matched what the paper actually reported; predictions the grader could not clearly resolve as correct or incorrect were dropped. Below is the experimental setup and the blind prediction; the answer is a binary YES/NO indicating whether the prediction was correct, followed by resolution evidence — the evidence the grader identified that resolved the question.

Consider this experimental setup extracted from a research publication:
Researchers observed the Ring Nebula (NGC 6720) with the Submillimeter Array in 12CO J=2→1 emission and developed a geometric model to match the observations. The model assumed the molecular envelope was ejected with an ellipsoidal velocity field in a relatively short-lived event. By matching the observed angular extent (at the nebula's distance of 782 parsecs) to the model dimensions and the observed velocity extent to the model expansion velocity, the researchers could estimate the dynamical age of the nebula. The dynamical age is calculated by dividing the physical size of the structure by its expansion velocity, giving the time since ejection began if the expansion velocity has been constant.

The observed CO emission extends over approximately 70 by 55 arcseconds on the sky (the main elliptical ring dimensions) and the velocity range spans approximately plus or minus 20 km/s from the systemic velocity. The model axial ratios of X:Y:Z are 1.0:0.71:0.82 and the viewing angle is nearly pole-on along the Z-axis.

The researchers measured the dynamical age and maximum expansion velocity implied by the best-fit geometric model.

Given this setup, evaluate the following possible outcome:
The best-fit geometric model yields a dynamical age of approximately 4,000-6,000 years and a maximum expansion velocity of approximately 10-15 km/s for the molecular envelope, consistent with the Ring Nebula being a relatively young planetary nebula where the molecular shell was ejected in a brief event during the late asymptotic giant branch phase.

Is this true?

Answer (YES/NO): NO